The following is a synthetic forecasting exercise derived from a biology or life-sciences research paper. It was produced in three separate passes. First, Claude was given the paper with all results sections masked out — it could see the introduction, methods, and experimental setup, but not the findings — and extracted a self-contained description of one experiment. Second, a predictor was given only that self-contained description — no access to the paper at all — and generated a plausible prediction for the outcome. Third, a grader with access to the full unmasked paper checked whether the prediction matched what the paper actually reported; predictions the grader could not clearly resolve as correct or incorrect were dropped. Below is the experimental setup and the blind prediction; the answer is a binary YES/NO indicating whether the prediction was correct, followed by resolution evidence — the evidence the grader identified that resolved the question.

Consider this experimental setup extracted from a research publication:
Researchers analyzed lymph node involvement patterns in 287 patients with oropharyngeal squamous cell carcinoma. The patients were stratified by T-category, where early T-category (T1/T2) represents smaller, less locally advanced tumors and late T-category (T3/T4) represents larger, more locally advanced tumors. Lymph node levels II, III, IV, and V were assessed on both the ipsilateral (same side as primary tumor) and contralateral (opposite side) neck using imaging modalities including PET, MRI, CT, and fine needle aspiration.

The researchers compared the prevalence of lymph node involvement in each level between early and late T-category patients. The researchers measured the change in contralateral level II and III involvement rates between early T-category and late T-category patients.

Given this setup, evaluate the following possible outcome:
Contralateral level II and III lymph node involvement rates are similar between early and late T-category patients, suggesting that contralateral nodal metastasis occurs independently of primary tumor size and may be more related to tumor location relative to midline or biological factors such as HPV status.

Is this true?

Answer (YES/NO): NO